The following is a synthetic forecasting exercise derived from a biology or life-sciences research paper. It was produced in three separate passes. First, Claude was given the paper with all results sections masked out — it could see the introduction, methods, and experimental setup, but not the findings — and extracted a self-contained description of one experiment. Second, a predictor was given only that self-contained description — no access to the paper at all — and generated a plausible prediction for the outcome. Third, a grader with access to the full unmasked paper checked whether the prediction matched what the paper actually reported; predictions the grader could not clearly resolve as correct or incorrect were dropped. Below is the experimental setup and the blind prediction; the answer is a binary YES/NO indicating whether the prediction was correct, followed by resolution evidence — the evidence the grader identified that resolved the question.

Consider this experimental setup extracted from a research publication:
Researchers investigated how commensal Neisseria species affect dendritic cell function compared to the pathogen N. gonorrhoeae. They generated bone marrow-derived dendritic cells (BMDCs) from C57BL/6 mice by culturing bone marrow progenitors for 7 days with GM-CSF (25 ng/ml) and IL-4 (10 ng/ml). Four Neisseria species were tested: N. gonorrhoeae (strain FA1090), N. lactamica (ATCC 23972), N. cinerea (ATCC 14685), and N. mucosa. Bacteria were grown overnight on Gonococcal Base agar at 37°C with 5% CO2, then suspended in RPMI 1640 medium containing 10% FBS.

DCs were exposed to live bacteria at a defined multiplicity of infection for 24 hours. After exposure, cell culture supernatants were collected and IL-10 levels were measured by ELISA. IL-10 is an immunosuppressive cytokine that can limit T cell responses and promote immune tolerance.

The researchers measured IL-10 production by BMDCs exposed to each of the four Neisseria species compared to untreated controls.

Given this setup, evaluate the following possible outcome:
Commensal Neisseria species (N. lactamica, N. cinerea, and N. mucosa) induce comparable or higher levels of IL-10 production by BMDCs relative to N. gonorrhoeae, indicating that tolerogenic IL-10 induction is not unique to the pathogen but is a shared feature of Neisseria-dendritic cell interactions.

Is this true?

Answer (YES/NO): YES